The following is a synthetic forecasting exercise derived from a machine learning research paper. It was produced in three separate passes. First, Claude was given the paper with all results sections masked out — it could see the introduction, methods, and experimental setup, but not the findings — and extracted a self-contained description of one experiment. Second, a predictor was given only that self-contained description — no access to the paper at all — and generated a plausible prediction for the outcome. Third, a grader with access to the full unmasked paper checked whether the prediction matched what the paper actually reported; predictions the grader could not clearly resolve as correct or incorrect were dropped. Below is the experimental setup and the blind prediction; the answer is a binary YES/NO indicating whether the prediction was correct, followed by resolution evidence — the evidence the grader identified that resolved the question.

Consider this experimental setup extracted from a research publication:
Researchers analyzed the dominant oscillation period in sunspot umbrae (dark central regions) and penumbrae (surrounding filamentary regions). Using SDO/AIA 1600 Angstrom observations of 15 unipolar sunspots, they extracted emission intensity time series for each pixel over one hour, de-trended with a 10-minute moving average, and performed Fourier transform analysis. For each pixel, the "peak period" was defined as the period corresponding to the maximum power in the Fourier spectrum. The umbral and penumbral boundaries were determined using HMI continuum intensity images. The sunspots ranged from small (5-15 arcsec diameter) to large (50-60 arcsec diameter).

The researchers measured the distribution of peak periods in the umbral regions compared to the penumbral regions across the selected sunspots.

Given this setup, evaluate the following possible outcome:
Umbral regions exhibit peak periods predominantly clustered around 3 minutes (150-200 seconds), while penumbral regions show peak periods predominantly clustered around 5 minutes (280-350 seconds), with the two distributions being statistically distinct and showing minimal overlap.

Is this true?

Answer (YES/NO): NO